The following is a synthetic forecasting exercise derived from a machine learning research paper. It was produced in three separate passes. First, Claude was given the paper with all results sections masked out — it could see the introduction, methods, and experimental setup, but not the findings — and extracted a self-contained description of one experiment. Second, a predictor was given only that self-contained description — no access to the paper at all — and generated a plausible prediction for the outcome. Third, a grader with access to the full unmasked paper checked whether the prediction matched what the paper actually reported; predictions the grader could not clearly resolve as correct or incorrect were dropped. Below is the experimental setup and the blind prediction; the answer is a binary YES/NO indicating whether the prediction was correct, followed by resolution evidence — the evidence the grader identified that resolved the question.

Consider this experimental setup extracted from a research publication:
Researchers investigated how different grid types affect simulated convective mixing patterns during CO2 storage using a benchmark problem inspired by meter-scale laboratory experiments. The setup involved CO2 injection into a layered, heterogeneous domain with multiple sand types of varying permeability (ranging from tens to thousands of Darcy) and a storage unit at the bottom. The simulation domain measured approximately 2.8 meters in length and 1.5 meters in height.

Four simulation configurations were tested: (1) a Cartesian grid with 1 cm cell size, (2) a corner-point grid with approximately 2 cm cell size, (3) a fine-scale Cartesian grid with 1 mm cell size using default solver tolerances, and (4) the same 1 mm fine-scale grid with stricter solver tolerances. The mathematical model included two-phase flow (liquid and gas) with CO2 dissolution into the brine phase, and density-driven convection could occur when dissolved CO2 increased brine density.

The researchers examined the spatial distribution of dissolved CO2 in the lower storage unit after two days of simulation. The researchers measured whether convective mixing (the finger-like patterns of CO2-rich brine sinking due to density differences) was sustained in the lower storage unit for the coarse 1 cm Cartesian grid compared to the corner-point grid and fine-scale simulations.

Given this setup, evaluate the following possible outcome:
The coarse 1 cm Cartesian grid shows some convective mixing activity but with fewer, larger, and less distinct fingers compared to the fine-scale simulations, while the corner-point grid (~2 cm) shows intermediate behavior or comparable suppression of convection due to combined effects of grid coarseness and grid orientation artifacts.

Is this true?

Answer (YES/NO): NO